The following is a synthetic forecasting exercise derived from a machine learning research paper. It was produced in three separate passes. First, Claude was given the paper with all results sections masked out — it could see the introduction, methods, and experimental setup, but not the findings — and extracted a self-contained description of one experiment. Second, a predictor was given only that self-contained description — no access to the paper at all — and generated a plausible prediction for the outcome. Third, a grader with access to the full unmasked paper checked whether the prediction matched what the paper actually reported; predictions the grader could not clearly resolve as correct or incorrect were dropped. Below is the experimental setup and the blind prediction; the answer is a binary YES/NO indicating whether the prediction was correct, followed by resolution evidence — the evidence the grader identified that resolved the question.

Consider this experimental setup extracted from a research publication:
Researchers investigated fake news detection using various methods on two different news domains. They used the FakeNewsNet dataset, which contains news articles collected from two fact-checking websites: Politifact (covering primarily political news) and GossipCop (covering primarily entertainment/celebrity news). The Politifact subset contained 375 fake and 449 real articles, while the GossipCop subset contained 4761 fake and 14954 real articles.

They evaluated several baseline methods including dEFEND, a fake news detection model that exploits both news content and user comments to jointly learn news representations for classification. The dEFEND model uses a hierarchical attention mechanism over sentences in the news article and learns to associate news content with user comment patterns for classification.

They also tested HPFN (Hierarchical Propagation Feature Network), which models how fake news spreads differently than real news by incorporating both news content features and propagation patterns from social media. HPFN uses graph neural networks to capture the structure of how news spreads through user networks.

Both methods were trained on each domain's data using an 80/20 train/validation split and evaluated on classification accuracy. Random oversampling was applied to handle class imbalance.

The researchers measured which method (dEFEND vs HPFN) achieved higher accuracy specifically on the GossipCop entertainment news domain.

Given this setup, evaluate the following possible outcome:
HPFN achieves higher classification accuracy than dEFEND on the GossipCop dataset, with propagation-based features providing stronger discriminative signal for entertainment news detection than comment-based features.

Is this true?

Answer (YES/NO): YES